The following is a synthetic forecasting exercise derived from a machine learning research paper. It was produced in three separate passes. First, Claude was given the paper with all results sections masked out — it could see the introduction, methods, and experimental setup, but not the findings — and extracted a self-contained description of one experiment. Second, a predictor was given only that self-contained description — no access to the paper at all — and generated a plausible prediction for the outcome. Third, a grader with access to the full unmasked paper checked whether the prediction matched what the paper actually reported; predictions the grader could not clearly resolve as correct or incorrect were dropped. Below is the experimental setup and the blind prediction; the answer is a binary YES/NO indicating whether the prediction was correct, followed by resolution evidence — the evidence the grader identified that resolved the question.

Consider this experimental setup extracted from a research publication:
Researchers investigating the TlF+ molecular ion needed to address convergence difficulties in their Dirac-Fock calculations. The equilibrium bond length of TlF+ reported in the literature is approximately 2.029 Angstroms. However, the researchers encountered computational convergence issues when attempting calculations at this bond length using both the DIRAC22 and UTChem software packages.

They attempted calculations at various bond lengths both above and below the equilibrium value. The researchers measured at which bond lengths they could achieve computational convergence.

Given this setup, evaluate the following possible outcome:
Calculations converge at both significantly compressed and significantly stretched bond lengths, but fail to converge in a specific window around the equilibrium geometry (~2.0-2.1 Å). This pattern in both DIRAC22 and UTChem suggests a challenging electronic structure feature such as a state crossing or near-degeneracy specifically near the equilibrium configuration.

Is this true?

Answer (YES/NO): NO